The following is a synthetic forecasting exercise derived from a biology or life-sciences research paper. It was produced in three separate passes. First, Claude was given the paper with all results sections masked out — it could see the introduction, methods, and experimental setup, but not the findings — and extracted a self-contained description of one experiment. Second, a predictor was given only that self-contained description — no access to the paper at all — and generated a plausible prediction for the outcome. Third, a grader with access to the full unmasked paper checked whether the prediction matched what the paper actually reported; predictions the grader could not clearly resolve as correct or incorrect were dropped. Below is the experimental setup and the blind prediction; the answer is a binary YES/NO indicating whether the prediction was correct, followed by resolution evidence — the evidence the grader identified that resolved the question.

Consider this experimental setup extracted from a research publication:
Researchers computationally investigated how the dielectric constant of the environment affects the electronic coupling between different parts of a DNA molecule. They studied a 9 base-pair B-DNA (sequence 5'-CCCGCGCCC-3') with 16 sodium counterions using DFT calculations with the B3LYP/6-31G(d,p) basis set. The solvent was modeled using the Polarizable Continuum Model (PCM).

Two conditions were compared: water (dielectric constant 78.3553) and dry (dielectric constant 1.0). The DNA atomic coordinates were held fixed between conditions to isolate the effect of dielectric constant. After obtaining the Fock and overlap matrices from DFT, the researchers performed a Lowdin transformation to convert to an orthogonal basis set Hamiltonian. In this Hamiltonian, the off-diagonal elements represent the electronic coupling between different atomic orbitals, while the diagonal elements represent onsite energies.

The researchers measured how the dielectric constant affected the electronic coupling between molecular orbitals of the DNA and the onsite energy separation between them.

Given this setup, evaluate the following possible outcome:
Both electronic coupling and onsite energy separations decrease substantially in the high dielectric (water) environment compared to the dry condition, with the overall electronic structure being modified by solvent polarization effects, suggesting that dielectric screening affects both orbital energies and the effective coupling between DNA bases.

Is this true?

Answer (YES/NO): NO